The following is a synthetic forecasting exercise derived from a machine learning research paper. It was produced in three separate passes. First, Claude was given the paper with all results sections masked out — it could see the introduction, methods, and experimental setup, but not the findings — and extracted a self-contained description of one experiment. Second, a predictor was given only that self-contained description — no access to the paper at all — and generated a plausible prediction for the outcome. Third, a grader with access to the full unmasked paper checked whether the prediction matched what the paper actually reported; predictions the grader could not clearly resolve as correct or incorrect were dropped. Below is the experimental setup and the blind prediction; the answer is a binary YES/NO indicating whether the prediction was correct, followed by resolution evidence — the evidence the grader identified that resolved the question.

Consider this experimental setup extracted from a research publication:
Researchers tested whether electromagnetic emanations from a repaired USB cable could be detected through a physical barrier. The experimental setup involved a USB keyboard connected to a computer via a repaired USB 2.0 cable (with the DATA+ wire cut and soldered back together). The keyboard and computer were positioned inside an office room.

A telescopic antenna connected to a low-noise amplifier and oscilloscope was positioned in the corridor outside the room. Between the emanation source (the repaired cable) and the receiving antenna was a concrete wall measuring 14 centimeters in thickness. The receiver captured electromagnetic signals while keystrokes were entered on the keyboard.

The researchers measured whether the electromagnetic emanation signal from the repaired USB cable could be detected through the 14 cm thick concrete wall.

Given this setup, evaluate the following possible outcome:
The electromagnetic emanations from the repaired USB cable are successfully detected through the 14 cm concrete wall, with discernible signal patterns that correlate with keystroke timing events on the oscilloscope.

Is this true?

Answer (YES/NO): YES